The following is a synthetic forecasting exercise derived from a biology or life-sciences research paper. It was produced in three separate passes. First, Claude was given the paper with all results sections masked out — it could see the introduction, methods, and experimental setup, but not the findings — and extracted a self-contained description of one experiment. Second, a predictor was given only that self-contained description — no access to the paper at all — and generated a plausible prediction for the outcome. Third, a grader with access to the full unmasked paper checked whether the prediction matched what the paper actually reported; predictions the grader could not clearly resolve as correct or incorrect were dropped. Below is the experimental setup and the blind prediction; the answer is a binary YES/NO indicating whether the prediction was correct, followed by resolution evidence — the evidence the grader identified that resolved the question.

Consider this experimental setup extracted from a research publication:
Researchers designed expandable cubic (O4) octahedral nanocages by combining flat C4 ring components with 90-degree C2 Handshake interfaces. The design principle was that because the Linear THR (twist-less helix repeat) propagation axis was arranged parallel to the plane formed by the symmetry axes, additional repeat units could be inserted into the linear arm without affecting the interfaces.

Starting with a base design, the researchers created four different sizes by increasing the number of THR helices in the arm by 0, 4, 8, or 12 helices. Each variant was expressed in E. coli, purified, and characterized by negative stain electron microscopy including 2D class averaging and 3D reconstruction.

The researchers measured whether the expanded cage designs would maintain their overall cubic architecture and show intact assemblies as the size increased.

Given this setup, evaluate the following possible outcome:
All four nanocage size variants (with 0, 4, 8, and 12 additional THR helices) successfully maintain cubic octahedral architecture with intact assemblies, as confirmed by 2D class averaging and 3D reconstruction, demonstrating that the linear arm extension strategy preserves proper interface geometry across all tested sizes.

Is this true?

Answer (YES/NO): NO